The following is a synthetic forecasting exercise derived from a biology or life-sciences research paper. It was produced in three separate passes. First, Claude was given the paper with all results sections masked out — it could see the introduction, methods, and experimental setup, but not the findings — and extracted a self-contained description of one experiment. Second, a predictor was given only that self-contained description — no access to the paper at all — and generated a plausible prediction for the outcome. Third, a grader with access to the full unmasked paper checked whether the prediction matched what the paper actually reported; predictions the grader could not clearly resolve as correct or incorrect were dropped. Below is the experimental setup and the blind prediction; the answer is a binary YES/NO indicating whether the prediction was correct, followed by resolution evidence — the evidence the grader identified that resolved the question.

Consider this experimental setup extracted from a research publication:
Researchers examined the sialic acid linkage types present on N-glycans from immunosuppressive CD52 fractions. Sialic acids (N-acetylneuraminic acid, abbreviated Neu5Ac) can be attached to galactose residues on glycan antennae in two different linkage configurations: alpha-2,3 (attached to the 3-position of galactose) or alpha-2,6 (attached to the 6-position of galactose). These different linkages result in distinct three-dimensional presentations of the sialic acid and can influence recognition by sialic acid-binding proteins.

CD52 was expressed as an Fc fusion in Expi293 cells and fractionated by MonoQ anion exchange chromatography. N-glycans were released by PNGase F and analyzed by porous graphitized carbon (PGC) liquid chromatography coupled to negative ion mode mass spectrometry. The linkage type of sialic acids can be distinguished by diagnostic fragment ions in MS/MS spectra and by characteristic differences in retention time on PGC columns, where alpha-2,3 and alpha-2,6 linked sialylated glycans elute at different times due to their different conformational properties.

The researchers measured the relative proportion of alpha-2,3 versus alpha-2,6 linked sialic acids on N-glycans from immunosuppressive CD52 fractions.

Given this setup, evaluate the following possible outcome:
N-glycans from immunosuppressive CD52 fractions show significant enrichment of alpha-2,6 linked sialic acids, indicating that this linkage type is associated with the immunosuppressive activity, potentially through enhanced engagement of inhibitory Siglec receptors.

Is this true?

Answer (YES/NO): NO